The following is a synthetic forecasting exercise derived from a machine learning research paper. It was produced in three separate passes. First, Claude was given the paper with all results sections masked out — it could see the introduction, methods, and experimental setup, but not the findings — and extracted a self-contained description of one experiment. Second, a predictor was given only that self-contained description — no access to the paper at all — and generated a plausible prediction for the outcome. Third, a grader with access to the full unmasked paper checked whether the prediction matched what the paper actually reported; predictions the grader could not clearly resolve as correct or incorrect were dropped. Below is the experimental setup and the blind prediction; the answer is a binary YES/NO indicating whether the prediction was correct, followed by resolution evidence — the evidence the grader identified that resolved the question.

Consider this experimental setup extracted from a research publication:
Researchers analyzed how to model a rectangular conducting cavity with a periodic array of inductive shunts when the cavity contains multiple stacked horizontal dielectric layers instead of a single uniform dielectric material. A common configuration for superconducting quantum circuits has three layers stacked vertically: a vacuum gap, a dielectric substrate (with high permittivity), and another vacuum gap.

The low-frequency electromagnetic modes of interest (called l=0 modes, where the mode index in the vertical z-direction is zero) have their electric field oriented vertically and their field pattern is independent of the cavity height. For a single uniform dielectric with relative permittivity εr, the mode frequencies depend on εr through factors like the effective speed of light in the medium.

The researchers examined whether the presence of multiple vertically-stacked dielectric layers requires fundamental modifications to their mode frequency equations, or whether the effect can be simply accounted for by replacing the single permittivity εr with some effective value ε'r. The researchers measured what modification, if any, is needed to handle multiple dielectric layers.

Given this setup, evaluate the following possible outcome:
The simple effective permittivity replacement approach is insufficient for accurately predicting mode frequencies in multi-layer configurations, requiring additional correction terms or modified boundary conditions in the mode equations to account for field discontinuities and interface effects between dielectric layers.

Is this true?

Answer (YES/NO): NO